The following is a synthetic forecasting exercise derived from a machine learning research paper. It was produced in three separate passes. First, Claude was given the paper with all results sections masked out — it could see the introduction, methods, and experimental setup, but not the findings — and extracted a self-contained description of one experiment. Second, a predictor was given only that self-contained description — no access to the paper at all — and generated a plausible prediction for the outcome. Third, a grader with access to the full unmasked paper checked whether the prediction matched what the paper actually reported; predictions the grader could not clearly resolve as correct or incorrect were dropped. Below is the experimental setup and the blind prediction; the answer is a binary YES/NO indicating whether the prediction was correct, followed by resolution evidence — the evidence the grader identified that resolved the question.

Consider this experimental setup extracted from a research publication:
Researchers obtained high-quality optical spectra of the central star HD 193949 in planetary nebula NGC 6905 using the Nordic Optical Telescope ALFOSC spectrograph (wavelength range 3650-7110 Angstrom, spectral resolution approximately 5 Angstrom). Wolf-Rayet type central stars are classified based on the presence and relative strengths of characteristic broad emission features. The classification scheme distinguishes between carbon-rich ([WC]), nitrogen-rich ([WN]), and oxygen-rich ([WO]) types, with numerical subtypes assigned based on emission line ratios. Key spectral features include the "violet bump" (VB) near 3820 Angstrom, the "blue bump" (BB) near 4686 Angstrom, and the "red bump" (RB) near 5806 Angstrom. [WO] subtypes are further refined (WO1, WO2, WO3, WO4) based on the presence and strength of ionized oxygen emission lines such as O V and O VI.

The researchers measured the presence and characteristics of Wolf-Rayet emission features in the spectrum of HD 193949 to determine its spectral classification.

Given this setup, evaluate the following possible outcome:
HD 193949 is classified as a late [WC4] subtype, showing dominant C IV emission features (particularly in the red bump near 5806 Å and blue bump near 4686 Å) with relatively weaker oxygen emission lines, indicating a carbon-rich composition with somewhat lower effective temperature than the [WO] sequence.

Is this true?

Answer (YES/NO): NO